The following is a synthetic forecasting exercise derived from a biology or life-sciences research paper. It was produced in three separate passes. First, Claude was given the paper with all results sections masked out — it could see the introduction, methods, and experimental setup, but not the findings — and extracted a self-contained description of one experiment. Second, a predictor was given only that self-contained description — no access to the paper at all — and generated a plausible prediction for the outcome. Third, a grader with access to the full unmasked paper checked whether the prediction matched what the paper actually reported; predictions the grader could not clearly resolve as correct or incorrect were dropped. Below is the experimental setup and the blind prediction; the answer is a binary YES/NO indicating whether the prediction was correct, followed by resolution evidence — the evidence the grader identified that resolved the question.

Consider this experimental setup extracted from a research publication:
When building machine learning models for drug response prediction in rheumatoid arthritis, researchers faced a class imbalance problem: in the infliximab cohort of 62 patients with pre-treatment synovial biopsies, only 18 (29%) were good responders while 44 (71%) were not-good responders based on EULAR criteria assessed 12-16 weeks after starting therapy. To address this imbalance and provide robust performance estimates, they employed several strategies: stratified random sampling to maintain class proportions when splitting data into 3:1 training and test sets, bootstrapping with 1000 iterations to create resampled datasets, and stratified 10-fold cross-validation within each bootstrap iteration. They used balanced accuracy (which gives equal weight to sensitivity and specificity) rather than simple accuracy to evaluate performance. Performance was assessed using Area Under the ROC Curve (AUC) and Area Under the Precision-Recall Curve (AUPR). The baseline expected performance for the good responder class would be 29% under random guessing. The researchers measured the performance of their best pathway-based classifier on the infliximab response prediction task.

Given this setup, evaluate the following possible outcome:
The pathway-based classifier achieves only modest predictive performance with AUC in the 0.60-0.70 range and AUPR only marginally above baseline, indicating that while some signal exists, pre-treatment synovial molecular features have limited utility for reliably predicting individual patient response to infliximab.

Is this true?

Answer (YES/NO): NO